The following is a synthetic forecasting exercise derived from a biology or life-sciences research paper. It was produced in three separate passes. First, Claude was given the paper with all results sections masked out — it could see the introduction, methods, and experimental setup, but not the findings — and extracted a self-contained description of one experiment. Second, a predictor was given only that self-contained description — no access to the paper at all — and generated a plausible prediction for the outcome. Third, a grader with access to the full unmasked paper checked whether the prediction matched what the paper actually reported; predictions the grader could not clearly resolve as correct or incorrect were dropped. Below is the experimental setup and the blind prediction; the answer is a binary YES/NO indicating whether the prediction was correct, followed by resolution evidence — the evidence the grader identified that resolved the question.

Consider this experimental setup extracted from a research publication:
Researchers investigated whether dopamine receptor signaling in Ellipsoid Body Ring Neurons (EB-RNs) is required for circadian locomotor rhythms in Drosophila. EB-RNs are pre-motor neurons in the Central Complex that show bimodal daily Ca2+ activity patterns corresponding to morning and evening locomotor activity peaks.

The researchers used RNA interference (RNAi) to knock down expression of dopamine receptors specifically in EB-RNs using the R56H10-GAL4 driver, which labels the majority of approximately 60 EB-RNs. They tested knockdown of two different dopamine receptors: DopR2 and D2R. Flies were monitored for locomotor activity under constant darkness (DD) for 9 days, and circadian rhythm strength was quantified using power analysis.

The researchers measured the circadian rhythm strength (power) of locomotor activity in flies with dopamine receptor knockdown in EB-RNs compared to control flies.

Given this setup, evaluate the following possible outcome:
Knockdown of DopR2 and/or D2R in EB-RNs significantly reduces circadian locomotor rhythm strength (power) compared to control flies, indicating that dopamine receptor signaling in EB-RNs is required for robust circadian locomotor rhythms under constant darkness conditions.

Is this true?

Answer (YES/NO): YES